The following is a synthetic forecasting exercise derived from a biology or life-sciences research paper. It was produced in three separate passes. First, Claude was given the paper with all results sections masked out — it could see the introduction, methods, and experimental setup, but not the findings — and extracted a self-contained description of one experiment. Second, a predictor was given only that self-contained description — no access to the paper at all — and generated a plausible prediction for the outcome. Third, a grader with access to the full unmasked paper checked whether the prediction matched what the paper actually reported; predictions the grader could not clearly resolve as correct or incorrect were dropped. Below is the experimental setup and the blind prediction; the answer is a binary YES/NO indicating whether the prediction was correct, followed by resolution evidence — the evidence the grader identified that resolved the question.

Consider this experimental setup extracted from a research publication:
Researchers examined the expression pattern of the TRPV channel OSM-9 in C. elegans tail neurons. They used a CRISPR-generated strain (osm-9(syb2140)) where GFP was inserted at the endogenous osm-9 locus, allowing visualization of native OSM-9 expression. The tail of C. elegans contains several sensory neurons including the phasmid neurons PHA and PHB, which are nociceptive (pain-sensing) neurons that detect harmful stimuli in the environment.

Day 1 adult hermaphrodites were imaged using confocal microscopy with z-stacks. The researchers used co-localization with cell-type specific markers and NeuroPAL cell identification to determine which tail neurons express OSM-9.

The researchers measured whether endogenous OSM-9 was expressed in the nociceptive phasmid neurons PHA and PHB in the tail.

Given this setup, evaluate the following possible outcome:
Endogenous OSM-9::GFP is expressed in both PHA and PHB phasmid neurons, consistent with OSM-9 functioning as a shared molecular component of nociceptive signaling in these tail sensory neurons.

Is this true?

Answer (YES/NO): YES